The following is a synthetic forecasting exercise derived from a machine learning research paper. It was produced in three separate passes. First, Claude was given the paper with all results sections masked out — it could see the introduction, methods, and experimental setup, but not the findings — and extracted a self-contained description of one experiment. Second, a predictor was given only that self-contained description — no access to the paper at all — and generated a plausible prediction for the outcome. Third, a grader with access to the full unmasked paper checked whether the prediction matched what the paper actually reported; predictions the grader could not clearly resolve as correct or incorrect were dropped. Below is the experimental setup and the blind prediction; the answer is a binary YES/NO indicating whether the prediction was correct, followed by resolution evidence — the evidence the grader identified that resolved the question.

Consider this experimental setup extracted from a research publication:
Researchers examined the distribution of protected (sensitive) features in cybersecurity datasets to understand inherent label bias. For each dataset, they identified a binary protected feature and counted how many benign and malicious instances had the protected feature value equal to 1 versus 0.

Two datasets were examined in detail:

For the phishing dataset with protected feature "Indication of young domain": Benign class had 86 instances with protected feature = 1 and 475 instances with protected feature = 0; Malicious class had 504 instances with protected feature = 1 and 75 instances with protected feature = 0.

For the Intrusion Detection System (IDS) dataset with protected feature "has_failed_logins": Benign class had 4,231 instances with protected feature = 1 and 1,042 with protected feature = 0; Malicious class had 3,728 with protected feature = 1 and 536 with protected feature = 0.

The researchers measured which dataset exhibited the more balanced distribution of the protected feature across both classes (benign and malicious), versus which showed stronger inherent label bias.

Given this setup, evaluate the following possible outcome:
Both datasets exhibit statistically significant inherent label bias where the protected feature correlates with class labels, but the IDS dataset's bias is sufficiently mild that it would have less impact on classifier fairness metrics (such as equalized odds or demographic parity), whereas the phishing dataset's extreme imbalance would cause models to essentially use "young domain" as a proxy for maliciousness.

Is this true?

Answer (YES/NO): NO